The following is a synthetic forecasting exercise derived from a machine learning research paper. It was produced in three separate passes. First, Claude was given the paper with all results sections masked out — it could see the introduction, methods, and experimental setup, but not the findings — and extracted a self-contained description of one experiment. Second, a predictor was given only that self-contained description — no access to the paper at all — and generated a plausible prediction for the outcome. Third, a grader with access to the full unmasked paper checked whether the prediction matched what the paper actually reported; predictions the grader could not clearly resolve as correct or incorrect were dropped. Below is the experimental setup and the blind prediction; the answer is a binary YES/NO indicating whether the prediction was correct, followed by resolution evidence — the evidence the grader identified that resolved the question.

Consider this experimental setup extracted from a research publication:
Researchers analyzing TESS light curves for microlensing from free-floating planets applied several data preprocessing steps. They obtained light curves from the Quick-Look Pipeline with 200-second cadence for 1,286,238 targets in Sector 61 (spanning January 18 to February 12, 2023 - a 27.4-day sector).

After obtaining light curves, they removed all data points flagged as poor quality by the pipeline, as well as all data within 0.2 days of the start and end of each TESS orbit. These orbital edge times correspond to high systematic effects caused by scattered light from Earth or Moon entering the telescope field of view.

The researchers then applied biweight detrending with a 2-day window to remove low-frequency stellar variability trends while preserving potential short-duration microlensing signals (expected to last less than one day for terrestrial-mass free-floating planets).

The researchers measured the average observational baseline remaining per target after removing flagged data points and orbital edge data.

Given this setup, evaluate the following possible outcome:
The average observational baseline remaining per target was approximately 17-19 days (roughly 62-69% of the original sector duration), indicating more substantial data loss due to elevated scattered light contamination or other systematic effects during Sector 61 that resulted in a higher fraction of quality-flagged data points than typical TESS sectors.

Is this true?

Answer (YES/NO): NO